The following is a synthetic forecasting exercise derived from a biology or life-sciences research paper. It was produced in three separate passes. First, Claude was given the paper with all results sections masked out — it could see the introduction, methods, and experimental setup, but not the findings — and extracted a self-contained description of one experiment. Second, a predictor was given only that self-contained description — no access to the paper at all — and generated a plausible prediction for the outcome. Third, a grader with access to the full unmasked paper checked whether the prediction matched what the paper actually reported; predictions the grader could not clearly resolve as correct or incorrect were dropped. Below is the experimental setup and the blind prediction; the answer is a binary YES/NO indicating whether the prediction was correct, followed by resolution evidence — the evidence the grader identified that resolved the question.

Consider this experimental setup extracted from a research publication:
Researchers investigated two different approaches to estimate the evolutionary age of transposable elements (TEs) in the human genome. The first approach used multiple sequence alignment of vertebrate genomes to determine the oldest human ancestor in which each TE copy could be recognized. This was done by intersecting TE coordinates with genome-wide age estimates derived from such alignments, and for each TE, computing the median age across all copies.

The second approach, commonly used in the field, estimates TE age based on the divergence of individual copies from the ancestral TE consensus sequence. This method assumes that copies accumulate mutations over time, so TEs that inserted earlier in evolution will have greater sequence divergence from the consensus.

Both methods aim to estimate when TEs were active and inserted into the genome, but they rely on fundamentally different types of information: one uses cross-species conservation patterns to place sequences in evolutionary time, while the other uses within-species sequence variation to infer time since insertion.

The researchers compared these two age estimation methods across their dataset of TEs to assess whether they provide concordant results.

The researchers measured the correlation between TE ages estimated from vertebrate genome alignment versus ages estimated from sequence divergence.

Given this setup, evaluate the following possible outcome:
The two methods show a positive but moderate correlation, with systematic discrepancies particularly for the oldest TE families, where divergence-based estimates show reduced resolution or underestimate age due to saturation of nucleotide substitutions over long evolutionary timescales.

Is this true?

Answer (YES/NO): NO